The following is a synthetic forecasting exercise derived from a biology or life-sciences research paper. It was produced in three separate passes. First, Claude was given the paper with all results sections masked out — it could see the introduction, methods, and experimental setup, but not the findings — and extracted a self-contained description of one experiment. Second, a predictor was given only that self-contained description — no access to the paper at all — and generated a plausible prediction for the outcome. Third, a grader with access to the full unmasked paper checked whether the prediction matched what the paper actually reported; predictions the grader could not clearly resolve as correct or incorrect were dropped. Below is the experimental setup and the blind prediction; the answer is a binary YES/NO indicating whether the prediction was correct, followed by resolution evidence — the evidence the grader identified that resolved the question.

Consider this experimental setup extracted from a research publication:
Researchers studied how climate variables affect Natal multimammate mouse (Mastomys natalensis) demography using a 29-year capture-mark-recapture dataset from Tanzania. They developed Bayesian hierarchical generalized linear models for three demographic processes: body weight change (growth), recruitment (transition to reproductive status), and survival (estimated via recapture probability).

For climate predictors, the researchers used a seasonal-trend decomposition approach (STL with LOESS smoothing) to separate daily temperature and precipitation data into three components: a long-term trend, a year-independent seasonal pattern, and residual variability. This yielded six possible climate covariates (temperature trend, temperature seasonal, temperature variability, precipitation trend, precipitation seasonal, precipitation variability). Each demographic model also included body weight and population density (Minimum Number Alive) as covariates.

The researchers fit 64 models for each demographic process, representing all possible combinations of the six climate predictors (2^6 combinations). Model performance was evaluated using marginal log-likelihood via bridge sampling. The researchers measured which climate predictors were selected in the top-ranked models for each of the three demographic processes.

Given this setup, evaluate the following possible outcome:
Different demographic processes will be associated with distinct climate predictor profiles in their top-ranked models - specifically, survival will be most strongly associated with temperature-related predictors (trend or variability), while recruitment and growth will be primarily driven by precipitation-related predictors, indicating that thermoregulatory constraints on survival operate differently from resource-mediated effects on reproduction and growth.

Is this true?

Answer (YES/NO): NO